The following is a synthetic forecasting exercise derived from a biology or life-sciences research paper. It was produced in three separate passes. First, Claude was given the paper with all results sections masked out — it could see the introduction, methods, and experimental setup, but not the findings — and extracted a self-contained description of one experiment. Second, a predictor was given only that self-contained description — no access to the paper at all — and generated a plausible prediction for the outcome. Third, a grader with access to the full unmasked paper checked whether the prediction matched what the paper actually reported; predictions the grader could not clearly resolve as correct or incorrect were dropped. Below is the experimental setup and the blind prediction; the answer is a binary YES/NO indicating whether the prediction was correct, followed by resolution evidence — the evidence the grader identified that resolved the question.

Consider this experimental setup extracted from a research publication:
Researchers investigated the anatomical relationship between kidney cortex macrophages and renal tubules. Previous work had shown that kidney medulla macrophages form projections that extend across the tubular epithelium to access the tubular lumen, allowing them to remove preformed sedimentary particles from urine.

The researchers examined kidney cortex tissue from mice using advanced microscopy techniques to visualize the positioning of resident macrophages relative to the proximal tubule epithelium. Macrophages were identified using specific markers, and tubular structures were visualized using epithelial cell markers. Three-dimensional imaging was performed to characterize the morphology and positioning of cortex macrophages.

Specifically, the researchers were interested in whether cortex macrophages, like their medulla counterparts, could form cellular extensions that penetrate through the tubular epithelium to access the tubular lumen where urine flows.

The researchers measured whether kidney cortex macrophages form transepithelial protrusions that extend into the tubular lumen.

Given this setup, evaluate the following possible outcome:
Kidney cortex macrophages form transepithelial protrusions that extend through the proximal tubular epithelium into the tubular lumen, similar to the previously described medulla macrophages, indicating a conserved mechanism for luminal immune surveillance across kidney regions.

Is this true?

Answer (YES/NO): YES